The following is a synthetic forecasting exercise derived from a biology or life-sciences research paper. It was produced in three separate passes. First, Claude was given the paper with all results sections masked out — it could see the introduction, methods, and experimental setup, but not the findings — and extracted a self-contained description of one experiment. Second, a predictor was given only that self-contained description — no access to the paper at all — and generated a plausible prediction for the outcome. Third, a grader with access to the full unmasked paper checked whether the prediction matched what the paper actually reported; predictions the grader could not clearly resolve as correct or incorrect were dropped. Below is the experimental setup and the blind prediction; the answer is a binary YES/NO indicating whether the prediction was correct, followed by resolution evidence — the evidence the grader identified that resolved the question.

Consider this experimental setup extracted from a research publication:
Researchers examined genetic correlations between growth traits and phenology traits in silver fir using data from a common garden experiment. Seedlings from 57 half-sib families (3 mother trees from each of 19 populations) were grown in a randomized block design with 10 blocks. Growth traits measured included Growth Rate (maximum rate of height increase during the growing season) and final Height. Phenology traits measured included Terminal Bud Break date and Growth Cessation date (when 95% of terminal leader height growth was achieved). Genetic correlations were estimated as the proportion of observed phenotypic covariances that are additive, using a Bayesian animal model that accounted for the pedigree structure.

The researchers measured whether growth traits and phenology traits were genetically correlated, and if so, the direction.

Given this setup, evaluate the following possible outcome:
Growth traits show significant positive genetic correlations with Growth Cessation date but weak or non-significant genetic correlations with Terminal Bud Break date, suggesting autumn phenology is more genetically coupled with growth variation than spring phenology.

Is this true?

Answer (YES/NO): NO